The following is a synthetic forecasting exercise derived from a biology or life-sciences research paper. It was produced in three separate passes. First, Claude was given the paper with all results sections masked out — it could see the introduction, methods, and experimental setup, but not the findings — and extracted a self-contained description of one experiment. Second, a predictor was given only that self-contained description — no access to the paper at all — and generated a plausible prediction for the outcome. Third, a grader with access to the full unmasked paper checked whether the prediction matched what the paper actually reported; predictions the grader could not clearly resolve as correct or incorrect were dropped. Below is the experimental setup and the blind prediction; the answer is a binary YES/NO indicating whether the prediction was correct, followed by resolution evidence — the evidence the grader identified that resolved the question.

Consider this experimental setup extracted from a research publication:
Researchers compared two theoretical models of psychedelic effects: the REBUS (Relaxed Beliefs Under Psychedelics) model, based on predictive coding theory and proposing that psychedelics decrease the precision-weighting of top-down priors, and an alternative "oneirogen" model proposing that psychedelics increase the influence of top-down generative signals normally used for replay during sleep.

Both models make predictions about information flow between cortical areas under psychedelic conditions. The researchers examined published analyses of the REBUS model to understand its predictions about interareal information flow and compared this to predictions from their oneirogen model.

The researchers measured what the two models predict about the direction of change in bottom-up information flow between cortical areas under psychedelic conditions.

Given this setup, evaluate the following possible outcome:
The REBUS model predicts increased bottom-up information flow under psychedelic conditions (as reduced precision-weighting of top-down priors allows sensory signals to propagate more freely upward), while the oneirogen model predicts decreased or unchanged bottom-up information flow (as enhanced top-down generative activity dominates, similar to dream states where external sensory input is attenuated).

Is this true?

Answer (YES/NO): YES